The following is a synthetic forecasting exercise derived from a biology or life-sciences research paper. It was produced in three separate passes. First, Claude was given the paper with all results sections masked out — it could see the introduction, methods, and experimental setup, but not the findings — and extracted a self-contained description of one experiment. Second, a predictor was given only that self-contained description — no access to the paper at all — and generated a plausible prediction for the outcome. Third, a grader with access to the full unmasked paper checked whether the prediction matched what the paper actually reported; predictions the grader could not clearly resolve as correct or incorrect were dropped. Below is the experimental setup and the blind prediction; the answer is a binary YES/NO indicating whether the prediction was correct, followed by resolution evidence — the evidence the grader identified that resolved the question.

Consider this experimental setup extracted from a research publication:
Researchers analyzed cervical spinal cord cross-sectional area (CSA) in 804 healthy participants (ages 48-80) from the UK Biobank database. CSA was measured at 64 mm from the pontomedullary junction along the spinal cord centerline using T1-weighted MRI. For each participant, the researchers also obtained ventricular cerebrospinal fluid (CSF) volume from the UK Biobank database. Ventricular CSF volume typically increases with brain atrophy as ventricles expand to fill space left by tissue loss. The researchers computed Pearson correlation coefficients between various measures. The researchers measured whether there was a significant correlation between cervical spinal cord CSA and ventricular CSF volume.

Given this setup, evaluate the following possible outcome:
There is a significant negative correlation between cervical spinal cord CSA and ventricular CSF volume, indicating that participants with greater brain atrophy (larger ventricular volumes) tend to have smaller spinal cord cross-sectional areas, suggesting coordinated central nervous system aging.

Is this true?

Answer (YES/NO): NO